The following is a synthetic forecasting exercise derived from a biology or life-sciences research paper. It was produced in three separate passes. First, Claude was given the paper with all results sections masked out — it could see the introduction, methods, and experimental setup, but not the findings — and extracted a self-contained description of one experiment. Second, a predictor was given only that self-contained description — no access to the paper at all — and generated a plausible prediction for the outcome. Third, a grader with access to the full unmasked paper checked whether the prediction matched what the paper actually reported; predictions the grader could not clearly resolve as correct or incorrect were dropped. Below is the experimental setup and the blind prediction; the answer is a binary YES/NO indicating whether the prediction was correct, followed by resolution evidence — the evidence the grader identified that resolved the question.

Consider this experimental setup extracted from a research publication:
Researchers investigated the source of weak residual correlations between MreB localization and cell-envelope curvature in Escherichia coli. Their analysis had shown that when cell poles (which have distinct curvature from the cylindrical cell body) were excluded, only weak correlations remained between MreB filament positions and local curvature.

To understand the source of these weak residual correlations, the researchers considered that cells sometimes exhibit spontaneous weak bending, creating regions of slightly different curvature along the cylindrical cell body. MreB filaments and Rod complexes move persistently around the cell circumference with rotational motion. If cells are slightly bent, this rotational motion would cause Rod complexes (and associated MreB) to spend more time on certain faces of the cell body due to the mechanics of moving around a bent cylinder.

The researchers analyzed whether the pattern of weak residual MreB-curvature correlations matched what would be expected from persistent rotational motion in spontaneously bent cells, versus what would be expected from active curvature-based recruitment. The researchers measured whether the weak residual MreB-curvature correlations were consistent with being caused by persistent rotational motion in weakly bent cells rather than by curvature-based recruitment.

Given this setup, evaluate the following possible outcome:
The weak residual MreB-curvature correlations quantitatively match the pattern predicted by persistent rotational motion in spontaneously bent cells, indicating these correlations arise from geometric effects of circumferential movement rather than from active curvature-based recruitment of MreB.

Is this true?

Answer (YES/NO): YES